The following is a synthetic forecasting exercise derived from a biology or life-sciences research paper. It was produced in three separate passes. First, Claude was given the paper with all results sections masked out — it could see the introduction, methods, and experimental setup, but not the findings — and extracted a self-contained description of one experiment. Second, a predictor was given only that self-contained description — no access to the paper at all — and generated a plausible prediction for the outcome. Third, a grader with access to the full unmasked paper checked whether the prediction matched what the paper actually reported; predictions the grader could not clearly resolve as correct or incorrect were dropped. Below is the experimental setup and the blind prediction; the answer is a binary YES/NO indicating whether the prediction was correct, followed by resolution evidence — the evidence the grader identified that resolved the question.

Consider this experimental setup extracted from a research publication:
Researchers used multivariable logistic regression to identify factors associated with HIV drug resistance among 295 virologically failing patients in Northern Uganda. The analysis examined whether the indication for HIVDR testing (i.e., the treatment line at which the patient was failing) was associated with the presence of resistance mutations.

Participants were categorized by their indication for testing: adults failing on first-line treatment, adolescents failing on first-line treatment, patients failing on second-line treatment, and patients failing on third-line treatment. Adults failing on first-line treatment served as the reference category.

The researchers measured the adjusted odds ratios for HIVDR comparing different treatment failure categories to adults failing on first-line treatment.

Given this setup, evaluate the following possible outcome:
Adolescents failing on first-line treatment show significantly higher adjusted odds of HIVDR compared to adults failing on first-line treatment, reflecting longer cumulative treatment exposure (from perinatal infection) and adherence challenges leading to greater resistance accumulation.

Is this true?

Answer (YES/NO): YES